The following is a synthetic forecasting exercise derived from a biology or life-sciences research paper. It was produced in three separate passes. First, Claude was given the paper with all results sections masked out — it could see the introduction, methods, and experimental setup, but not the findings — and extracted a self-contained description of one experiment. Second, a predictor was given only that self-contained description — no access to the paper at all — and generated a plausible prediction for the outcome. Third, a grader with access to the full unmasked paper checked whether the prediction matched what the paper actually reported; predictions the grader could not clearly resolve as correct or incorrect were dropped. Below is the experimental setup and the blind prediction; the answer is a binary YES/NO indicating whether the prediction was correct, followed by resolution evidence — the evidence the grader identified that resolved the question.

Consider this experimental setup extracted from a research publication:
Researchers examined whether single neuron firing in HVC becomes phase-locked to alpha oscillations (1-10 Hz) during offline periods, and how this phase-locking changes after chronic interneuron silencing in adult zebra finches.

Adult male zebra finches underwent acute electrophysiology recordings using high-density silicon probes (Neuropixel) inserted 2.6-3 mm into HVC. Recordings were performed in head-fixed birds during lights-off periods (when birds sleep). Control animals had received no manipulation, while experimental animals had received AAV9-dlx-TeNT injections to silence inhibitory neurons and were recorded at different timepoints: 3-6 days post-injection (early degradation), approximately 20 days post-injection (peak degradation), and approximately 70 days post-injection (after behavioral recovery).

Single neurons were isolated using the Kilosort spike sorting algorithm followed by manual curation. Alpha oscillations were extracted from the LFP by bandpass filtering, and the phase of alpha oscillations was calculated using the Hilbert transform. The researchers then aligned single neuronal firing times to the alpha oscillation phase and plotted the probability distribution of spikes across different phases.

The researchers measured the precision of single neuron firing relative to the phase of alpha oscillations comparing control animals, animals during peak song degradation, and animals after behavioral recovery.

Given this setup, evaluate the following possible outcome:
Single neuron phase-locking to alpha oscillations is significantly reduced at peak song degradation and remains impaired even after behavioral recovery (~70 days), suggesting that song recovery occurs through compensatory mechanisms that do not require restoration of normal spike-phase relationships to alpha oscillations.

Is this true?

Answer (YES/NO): NO